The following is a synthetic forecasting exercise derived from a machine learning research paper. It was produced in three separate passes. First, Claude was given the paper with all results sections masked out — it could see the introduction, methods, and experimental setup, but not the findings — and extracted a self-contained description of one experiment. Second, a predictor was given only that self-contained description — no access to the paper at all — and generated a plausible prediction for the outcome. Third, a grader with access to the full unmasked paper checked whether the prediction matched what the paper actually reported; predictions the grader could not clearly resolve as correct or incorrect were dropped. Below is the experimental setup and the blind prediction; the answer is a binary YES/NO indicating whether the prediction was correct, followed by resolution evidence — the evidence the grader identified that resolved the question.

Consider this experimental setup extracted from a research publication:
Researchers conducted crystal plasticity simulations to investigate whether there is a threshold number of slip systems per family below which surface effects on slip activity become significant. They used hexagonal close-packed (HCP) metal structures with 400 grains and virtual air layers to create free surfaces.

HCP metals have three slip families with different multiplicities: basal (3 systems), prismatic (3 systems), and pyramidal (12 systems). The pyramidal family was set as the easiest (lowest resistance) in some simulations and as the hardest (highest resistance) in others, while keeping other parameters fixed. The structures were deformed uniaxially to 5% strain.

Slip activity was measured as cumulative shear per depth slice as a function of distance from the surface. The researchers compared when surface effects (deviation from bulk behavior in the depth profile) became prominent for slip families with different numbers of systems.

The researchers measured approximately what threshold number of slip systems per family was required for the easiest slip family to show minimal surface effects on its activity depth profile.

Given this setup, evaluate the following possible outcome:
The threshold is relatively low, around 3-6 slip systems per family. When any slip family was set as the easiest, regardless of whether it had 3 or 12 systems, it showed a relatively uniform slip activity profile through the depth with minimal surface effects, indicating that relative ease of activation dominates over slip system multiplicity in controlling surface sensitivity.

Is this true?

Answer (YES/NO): NO